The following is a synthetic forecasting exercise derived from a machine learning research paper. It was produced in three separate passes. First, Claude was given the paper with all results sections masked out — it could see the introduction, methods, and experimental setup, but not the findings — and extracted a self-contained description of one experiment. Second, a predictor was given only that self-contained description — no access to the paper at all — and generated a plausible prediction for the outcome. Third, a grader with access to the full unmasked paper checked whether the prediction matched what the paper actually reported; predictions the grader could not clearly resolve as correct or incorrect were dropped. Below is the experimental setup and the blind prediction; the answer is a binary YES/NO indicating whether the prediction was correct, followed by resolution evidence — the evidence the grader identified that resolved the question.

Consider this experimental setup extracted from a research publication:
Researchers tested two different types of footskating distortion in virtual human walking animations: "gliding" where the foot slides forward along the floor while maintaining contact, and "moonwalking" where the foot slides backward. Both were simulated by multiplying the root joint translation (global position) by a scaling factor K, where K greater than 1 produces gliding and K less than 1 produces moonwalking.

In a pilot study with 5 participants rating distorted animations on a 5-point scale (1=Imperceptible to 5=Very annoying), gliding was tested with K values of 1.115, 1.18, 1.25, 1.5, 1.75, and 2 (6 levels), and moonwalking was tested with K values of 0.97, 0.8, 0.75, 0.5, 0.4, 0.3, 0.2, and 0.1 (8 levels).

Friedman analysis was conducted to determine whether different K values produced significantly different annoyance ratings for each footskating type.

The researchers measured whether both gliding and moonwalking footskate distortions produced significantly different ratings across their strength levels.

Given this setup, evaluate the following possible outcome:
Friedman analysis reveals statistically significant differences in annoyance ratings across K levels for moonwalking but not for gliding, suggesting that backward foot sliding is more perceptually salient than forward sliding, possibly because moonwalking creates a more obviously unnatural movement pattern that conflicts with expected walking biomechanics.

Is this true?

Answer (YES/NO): NO